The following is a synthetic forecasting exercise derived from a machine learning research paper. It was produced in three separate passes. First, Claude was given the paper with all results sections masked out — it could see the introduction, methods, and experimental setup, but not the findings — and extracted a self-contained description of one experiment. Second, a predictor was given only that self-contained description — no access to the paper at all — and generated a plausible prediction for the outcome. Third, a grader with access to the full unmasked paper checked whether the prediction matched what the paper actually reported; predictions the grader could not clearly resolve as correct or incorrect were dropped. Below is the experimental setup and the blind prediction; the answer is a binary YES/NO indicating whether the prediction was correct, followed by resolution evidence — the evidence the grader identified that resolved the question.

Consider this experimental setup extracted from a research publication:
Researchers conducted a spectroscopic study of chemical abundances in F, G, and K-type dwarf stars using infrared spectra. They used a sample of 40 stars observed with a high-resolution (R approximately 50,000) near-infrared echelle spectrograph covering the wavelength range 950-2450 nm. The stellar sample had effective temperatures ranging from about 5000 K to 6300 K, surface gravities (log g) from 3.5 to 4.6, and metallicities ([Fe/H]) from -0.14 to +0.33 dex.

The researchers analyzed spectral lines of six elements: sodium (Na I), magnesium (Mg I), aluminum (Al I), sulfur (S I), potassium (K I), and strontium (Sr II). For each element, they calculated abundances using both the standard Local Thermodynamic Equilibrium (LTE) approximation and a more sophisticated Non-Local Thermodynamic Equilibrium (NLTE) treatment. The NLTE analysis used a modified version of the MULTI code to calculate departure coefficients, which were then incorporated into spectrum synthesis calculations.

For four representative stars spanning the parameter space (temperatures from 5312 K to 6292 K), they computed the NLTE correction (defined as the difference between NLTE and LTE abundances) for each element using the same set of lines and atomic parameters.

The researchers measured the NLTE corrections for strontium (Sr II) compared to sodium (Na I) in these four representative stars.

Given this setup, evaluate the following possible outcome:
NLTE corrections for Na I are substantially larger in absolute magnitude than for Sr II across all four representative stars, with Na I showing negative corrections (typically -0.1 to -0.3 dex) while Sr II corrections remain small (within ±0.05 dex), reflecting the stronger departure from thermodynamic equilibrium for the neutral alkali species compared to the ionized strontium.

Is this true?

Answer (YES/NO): NO